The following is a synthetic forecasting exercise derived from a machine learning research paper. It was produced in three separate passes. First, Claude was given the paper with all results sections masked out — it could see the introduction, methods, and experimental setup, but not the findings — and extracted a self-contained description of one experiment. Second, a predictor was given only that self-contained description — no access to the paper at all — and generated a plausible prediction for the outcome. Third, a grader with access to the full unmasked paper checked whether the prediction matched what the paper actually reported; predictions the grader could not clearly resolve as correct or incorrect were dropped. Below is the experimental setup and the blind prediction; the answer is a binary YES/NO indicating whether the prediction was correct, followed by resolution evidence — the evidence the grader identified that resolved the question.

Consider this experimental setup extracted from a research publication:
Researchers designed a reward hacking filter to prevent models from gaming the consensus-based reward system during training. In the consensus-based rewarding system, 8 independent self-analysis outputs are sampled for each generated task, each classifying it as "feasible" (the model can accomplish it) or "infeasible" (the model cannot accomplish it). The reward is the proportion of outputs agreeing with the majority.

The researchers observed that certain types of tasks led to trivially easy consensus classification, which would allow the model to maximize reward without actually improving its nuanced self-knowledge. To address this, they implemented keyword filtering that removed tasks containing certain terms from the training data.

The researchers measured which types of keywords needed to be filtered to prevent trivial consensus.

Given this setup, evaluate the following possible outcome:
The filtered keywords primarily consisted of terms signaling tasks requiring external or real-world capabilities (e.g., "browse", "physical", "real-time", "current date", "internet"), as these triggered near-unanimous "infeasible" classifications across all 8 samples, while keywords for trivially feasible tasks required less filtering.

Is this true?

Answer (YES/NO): NO